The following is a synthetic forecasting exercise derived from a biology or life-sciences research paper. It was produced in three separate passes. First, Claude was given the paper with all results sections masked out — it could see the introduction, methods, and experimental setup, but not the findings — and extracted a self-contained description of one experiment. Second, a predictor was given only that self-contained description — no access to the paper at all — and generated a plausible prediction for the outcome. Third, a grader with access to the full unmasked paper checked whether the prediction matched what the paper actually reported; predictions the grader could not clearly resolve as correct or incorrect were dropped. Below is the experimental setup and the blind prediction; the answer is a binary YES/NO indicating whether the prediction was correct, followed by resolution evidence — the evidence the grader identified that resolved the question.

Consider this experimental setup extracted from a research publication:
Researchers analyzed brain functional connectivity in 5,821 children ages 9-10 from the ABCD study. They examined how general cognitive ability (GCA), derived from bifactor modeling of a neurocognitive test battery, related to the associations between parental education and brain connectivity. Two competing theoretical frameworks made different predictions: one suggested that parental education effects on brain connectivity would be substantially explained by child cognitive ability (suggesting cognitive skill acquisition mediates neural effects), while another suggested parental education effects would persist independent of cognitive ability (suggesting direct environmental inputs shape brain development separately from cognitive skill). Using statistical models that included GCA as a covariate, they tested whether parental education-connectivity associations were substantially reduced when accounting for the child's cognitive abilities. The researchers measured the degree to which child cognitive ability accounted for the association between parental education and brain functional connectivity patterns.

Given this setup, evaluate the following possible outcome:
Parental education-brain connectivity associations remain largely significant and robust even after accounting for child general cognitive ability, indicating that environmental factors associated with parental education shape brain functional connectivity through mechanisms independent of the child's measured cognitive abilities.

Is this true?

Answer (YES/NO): YES